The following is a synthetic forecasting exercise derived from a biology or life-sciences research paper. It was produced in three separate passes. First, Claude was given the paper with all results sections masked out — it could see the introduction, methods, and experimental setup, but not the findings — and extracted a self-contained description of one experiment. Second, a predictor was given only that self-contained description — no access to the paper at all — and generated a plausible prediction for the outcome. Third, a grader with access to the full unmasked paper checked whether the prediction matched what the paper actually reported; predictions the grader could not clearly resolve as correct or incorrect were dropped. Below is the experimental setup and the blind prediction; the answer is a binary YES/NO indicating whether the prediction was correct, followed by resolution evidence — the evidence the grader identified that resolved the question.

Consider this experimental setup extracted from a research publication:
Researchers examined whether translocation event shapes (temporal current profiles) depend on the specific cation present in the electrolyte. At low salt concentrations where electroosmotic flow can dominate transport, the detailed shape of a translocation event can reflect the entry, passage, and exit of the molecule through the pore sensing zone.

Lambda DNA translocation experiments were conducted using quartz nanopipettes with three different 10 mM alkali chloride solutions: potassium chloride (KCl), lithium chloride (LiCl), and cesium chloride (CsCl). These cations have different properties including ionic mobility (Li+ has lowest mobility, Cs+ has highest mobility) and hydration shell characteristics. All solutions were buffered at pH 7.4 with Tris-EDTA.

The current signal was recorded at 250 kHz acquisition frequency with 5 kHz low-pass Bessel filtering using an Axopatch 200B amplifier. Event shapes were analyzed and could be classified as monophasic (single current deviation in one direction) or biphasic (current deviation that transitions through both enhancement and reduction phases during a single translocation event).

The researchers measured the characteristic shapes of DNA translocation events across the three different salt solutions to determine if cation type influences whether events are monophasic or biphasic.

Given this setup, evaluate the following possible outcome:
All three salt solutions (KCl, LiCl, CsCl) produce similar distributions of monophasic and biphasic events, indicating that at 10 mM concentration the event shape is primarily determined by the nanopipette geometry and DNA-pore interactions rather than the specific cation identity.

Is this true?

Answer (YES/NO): NO